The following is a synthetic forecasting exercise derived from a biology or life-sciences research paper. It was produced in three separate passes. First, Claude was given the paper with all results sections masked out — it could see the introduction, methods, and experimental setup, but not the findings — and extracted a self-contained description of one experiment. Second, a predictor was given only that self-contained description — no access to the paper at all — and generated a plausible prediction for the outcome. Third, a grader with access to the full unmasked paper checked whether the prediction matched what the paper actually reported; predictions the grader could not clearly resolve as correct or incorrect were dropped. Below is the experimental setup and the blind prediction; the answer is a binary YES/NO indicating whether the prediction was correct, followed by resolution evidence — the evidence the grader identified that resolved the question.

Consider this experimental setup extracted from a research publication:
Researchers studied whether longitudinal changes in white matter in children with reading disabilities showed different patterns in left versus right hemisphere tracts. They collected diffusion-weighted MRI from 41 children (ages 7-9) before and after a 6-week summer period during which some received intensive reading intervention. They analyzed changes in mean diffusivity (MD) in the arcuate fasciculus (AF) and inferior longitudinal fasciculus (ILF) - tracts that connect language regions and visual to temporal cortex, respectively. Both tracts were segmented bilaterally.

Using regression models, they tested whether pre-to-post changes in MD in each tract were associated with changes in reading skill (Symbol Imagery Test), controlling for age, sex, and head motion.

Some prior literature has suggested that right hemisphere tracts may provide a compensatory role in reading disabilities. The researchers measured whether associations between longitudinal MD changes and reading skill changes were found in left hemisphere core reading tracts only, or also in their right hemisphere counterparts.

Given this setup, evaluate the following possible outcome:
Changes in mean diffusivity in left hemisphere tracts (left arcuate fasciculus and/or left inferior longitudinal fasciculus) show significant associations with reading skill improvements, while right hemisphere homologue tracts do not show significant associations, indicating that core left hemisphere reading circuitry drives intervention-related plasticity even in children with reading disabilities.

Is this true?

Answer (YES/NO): YES